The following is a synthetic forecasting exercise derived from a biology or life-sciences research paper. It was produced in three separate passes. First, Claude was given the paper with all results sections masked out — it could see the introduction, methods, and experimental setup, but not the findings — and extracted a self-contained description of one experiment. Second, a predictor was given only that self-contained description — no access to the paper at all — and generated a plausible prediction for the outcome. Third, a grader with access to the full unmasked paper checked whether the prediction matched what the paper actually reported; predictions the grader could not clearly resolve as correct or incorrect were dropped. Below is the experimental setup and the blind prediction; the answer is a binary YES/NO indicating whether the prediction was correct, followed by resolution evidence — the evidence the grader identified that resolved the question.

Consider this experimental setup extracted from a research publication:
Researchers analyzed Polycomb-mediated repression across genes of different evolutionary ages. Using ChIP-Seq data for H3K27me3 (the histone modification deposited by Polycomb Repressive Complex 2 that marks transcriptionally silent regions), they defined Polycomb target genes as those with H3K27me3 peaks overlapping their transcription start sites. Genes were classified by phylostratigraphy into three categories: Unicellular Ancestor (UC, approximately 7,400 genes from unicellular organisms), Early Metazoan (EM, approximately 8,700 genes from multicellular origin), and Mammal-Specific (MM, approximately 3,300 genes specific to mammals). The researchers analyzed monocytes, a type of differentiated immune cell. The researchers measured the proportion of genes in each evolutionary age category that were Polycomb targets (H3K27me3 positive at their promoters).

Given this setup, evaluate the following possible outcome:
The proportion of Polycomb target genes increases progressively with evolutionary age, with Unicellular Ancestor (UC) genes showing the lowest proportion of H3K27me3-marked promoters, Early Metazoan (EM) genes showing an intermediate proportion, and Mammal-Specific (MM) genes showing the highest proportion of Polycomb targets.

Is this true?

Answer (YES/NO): NO